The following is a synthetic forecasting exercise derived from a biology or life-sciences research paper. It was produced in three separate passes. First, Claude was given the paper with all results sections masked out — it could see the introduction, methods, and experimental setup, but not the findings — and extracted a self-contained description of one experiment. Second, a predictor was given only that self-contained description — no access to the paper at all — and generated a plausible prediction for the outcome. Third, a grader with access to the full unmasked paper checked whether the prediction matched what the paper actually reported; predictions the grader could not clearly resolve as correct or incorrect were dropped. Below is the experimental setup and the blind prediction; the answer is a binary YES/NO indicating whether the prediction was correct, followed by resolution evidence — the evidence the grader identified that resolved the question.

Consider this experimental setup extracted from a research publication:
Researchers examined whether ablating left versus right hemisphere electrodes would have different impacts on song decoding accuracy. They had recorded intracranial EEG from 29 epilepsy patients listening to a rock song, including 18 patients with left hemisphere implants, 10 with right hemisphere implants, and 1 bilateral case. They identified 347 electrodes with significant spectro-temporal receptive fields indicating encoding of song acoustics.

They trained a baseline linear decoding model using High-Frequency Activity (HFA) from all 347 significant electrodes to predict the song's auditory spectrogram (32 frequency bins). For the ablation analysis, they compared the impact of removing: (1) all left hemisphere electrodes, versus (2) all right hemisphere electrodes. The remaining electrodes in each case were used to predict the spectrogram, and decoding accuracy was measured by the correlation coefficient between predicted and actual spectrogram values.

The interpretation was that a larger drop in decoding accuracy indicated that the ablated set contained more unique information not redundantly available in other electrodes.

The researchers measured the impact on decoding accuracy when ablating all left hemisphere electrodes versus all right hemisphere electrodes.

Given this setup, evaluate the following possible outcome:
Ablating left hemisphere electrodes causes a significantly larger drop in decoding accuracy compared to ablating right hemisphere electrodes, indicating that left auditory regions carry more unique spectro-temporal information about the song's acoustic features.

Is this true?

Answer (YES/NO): NO